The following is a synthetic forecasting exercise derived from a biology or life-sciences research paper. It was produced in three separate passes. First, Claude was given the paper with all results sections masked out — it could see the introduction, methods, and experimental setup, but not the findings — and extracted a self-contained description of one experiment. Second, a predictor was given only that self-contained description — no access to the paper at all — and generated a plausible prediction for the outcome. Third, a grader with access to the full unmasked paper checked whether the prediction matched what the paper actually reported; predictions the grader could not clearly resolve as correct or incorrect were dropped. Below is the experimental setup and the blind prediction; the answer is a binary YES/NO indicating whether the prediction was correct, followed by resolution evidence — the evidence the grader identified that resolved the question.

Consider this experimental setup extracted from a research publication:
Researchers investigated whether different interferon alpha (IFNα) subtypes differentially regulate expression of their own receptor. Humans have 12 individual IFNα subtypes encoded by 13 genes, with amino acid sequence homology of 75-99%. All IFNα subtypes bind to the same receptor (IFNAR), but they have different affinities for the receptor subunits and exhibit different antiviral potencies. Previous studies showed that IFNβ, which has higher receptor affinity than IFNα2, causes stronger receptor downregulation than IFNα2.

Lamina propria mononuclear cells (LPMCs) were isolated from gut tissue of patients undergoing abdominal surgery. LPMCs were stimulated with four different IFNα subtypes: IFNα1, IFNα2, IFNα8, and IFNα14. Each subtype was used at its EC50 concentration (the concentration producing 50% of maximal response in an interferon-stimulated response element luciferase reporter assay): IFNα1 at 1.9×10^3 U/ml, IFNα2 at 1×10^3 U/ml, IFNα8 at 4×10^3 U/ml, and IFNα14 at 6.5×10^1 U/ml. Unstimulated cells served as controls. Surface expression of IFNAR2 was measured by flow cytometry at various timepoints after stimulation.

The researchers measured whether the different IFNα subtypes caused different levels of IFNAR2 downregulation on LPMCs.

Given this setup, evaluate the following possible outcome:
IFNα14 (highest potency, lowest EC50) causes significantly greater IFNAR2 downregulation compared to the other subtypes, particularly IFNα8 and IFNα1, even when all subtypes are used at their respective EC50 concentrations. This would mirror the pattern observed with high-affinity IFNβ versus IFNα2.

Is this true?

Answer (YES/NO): NO